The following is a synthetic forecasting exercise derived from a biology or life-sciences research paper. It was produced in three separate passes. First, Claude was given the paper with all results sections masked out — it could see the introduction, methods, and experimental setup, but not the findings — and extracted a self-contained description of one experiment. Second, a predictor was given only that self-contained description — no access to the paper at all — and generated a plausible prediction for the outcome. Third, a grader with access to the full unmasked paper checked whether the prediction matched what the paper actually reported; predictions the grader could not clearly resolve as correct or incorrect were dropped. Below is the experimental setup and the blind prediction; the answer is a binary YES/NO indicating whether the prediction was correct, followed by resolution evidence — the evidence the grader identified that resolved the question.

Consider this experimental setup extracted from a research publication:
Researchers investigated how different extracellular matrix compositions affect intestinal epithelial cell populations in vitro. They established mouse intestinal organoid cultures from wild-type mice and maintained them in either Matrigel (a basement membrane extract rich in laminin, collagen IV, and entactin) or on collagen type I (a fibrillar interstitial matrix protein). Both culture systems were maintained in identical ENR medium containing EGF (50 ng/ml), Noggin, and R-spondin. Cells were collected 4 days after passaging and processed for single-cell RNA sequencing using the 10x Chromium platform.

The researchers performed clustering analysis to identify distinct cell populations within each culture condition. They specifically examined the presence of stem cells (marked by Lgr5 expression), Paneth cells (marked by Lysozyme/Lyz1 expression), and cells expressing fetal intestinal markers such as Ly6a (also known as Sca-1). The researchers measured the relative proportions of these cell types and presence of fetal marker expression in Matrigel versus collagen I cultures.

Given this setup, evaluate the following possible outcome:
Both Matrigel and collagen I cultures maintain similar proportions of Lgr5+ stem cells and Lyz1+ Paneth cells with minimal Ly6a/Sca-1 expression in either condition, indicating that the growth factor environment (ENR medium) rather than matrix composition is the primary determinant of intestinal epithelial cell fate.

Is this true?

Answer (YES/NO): NO